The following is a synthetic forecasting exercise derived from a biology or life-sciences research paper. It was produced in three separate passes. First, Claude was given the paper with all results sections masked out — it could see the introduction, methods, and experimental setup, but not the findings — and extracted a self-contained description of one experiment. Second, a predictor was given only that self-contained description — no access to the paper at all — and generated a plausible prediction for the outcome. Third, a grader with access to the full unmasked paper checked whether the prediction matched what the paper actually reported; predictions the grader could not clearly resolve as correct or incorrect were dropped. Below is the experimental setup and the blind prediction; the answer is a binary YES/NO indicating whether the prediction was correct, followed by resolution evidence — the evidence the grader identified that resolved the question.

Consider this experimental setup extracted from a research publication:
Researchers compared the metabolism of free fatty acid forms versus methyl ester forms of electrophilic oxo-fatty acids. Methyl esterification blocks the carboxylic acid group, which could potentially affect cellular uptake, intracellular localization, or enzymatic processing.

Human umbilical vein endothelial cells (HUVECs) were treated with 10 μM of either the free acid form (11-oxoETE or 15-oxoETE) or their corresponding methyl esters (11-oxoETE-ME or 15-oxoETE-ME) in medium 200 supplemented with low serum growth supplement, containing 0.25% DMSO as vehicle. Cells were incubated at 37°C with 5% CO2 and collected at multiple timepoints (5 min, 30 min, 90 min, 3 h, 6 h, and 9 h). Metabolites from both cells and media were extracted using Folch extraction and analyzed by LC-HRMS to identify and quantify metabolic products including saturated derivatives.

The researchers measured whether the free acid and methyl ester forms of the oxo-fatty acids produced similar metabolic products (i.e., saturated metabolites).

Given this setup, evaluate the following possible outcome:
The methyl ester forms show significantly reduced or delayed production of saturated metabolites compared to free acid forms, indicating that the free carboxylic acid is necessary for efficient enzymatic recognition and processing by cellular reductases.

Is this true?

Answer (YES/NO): NO